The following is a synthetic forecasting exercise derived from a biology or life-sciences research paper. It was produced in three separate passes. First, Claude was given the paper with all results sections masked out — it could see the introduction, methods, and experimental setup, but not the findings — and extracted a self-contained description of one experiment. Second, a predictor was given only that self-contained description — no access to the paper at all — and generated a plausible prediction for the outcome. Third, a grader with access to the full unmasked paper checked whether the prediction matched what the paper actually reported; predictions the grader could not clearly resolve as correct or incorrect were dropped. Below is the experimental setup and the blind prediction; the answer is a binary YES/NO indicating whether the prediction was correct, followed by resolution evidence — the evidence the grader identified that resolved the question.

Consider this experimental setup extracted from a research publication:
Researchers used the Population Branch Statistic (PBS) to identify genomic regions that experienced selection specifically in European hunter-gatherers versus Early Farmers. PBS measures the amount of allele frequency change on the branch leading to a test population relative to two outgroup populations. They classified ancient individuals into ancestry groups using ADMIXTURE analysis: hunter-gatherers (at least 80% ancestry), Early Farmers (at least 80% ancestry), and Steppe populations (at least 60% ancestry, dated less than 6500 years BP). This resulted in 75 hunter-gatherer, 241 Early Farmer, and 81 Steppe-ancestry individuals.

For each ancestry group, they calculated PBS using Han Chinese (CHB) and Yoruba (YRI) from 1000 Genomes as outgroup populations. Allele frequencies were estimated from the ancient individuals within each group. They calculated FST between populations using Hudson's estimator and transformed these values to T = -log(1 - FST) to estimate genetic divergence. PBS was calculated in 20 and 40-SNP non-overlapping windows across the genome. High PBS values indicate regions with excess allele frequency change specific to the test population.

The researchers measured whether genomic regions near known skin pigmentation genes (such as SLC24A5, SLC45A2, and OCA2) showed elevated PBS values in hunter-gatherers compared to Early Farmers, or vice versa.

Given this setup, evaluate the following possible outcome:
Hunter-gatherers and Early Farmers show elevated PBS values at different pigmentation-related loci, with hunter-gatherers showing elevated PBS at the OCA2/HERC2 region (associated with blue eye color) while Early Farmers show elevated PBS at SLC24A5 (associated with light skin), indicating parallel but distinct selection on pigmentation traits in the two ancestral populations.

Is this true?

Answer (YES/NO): YES